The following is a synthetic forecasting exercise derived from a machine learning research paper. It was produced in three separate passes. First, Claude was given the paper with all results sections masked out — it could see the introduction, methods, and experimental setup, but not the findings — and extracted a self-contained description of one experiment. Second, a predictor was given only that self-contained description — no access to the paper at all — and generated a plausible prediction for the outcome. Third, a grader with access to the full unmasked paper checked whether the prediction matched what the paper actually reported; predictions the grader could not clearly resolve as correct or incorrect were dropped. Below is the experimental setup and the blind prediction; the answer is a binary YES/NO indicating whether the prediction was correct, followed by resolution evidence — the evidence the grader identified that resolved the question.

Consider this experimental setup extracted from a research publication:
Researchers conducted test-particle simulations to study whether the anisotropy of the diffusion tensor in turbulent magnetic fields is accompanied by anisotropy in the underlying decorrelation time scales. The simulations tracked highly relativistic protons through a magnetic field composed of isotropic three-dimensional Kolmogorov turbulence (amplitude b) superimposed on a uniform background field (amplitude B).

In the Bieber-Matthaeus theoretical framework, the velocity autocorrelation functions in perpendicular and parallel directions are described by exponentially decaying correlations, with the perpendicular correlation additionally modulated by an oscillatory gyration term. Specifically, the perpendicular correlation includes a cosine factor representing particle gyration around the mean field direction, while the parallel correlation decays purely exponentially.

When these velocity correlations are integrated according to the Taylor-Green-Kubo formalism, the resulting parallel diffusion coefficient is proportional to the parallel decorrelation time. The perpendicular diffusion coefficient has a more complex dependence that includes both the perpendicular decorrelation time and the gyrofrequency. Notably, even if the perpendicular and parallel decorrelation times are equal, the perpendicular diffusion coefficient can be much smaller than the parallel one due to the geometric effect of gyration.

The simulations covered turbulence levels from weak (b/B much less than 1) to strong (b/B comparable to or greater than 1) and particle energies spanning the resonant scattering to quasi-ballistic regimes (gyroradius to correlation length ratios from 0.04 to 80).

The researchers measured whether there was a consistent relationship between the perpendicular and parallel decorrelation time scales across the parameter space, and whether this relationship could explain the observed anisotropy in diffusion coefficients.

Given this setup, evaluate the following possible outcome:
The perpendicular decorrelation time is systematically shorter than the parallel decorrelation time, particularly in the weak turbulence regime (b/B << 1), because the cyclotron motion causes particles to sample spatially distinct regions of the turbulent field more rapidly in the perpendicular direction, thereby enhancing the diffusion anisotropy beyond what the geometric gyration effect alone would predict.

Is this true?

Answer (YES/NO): NO